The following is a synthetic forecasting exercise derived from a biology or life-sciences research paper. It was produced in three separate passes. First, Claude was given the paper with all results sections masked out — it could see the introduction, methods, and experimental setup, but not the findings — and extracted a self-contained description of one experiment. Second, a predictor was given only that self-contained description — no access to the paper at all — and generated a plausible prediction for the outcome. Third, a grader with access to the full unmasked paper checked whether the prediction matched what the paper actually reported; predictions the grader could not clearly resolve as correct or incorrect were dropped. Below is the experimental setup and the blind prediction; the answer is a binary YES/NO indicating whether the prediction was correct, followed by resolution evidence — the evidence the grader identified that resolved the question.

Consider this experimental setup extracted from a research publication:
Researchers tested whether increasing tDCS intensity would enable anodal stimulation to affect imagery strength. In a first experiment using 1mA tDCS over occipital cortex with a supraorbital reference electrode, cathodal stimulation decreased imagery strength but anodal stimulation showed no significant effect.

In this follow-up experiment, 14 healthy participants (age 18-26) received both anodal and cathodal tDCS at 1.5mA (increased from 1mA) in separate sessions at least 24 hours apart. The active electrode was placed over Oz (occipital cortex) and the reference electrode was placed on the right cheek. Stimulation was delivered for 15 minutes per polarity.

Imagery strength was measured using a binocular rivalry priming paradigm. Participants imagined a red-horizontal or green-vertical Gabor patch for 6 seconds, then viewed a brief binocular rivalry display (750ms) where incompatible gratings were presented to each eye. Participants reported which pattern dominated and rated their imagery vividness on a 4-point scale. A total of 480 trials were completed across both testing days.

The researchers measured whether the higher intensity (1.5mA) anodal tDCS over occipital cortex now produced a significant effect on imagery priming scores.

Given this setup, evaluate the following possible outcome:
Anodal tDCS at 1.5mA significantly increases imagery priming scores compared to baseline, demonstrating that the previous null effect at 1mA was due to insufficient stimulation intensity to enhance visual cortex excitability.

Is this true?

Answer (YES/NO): NO